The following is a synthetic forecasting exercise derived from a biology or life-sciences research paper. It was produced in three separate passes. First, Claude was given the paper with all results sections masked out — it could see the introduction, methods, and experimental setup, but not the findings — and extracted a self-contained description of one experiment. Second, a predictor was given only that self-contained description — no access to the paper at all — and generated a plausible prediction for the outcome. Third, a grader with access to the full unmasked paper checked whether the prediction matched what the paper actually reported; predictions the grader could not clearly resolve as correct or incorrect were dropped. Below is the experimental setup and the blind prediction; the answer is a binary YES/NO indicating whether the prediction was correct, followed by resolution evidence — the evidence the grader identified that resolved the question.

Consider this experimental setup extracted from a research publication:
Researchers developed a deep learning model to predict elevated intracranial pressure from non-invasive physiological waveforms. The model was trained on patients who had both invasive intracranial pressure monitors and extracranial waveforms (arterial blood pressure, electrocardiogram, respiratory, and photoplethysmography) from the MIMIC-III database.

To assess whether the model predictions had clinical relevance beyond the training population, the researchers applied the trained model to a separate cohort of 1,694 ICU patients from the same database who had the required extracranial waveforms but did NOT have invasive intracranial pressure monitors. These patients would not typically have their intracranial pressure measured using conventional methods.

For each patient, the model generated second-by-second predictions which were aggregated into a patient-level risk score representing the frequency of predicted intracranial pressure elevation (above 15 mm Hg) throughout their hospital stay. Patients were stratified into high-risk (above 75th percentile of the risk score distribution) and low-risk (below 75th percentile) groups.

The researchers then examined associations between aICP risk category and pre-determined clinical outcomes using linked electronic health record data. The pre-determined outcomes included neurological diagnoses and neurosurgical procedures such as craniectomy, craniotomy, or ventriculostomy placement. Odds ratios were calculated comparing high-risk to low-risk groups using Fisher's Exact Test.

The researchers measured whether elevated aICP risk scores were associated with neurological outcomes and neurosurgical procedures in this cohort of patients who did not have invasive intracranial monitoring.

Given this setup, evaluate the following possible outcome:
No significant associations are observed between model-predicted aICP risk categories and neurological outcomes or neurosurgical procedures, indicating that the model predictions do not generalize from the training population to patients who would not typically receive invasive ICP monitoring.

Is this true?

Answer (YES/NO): NO